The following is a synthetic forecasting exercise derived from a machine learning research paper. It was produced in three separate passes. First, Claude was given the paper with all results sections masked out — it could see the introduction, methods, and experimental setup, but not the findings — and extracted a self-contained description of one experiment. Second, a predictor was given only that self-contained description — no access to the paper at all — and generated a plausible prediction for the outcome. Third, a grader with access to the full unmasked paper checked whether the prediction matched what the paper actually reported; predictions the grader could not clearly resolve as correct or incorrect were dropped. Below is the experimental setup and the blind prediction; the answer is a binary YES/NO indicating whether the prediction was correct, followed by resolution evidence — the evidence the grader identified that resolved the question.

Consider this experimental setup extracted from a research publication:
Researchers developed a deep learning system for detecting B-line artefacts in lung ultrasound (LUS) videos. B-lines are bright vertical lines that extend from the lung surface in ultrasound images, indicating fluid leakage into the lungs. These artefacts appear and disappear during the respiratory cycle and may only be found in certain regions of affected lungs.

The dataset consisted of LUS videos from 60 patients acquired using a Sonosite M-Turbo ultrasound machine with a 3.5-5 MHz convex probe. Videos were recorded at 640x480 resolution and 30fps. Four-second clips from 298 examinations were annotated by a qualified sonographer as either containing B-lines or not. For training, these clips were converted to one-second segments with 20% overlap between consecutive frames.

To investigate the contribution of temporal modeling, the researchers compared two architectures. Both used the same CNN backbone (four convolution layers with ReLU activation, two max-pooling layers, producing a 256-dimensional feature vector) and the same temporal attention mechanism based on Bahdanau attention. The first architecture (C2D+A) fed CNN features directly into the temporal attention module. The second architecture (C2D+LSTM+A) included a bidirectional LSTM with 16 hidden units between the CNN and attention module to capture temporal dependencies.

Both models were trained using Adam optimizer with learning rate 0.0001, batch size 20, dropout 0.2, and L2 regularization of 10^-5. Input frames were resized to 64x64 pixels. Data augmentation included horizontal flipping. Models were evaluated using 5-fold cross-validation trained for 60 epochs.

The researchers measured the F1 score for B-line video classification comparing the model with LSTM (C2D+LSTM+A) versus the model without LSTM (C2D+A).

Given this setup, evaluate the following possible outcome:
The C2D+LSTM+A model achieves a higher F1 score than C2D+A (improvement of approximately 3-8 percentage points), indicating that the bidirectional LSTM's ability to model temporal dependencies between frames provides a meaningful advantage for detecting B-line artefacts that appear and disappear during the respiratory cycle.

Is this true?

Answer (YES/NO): NO